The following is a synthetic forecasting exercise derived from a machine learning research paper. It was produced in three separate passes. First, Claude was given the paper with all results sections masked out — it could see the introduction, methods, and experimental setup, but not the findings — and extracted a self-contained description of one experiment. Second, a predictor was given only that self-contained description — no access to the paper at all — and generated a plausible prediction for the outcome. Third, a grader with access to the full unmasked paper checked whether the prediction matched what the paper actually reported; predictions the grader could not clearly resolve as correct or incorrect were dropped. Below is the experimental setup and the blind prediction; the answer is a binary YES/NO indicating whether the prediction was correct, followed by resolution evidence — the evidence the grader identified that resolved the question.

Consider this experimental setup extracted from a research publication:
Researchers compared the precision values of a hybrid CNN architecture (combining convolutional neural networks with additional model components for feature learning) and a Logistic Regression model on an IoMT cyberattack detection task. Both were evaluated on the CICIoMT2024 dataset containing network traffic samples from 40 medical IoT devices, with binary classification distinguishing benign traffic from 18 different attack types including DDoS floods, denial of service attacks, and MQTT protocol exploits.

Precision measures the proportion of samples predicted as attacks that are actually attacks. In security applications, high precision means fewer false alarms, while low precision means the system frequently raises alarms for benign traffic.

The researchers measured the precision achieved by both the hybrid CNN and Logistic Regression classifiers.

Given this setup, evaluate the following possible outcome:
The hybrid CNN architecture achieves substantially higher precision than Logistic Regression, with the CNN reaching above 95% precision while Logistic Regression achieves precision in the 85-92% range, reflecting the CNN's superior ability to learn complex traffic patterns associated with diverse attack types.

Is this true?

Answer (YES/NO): NO